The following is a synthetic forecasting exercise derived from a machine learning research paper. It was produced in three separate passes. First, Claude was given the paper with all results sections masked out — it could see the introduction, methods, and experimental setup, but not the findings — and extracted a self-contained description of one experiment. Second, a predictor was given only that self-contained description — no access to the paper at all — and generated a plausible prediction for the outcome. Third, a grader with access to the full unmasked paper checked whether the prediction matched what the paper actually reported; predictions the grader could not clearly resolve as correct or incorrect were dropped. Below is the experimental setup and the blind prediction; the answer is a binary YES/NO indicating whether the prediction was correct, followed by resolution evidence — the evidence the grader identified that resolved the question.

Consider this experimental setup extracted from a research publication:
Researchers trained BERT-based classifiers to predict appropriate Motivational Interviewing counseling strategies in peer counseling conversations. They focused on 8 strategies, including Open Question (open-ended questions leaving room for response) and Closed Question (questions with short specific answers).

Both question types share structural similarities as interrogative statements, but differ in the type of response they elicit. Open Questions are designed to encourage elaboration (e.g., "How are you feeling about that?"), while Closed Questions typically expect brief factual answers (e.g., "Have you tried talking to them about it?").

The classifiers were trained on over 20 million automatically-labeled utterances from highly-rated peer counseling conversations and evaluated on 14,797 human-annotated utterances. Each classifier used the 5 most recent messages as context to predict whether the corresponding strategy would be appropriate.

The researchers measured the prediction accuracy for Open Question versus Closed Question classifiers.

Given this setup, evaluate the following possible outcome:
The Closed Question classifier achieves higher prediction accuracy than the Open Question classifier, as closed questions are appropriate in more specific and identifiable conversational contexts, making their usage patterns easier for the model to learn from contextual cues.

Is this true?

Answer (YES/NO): NO